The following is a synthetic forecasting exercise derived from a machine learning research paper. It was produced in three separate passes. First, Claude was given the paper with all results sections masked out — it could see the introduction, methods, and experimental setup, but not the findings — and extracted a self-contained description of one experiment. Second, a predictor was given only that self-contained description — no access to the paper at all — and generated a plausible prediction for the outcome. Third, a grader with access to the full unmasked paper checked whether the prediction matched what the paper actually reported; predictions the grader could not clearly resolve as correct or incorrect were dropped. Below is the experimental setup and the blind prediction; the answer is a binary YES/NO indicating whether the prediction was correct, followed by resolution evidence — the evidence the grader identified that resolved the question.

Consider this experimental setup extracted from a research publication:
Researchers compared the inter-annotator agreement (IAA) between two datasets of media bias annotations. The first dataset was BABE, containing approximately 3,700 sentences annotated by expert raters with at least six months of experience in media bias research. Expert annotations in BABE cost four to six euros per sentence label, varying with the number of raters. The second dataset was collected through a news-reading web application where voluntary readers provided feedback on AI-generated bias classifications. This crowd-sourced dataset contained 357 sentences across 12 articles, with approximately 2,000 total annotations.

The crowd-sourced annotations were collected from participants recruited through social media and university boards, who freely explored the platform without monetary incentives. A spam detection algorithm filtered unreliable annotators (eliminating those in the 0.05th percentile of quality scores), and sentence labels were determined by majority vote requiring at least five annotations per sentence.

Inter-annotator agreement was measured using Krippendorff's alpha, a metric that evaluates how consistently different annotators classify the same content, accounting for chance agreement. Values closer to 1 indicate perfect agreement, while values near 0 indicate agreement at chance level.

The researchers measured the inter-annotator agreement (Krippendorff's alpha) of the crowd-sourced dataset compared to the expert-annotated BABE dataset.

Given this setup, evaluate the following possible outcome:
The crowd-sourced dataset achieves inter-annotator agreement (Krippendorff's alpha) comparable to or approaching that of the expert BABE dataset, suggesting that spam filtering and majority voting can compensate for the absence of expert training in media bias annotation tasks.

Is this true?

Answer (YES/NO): NO